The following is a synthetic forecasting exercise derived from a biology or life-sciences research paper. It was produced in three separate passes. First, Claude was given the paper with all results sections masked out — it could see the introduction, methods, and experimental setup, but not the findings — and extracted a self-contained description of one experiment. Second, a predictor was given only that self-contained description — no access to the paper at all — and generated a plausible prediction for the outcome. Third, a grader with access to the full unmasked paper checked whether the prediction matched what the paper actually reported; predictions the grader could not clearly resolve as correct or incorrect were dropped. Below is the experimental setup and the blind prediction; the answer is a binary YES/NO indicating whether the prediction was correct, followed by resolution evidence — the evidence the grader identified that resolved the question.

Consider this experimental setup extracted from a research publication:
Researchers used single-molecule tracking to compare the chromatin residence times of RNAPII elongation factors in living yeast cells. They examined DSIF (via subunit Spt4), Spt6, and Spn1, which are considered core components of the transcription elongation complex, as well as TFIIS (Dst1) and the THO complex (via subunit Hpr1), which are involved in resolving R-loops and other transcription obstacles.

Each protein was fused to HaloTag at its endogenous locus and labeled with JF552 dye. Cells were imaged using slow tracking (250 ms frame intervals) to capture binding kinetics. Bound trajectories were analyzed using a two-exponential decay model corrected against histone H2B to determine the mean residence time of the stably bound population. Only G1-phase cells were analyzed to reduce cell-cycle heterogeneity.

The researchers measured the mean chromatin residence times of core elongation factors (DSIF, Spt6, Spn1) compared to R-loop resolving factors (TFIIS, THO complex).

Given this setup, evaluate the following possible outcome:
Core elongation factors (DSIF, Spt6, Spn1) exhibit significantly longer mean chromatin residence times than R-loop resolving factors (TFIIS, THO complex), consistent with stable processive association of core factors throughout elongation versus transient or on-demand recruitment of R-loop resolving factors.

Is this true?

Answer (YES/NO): YES